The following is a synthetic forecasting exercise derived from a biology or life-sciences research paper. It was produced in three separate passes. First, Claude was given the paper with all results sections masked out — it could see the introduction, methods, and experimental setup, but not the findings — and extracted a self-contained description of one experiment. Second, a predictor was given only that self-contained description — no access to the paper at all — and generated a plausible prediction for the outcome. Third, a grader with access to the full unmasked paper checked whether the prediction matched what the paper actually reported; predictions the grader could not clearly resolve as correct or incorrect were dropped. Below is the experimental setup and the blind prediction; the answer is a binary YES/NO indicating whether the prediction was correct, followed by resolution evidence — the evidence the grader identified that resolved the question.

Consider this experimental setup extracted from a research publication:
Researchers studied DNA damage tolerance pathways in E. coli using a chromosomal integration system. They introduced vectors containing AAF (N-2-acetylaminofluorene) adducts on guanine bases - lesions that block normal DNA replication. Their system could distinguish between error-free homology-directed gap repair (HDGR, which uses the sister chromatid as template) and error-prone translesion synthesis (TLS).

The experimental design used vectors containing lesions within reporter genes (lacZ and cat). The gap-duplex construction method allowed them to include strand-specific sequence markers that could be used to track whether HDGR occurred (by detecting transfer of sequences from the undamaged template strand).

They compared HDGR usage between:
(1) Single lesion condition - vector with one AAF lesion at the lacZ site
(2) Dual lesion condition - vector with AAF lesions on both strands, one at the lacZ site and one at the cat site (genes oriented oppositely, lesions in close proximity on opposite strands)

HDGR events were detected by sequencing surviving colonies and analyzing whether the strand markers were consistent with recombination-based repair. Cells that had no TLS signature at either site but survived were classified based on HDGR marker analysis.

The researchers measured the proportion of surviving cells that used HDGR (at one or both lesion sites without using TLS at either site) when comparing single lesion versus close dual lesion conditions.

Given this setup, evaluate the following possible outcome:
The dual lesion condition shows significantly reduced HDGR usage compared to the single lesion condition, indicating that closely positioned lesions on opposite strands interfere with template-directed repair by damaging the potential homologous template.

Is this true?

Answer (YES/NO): YES